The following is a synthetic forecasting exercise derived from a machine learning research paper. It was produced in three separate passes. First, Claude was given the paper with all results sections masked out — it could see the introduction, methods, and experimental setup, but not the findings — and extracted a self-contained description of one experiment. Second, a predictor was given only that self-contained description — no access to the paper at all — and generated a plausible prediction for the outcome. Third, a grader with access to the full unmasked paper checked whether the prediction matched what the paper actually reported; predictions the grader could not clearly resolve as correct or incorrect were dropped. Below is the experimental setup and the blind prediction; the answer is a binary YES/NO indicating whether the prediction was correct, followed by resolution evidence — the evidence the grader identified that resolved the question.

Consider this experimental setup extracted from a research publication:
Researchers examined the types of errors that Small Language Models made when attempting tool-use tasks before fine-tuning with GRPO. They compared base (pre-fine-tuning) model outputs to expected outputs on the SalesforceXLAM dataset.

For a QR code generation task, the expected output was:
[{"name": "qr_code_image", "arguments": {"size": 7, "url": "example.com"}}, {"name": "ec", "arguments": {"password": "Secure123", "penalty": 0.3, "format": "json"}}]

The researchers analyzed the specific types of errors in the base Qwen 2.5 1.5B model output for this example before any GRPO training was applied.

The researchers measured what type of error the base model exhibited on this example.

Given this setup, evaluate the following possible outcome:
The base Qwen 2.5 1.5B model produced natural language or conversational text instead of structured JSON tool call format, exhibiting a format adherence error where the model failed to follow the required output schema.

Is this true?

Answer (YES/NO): NO